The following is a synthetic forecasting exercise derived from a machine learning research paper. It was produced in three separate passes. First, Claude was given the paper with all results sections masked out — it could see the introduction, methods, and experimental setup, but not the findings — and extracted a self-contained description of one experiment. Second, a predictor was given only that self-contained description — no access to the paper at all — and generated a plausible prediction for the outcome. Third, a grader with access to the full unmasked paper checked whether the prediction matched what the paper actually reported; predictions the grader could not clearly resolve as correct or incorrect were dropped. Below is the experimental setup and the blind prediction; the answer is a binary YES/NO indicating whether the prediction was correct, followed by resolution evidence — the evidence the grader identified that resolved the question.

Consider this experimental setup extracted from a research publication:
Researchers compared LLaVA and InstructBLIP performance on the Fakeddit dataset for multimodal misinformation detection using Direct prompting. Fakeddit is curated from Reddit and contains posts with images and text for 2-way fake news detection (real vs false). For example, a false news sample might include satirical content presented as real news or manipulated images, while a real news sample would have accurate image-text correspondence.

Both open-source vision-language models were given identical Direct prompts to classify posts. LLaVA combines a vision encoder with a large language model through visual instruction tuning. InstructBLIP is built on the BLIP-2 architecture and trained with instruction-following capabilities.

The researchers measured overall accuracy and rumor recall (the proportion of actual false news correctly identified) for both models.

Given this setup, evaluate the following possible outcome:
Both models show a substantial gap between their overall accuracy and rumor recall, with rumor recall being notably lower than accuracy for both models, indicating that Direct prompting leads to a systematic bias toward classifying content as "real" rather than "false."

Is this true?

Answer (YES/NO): NO